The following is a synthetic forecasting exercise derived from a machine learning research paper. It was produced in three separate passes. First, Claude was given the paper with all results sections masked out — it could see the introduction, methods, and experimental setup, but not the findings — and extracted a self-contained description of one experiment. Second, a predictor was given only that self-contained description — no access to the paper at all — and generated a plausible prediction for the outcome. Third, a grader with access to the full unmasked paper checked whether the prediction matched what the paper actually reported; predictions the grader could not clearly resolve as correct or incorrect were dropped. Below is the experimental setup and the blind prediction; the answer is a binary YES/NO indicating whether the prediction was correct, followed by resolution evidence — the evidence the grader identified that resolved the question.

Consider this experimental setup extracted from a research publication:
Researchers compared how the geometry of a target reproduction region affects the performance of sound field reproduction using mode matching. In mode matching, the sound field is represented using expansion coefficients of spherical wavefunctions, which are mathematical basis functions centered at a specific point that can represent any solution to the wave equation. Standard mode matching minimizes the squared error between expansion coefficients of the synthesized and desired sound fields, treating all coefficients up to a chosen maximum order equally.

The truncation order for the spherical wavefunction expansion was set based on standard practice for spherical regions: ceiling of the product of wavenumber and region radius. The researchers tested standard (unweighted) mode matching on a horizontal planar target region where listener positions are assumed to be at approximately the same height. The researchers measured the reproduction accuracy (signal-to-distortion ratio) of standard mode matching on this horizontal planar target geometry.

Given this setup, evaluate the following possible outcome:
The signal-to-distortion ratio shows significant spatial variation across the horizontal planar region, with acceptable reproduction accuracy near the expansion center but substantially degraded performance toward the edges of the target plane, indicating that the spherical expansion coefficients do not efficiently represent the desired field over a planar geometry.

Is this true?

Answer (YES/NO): YES